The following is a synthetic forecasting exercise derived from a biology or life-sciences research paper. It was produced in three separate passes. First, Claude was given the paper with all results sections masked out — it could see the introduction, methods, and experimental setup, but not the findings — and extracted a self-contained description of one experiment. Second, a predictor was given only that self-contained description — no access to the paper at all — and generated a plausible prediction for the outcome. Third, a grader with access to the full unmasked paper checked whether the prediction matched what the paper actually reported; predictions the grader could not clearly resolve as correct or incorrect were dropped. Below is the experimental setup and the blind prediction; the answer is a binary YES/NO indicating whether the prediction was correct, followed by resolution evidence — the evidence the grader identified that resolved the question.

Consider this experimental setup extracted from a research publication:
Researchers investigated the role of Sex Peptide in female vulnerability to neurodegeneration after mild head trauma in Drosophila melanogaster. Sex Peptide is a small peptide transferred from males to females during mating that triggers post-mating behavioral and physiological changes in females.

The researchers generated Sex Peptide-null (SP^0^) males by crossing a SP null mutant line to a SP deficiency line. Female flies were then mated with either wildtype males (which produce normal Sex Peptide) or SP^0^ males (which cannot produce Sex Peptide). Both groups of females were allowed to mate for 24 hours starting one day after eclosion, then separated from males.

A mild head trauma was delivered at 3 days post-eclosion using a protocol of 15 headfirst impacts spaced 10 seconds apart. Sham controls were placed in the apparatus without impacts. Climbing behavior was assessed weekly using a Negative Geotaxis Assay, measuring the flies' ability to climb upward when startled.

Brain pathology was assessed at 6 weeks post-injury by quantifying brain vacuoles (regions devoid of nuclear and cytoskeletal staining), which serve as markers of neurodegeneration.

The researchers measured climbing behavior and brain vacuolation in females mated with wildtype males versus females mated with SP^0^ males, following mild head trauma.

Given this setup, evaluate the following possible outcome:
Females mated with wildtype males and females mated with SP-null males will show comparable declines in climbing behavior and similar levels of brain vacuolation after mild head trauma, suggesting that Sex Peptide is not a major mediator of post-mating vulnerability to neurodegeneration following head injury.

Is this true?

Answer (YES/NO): NO